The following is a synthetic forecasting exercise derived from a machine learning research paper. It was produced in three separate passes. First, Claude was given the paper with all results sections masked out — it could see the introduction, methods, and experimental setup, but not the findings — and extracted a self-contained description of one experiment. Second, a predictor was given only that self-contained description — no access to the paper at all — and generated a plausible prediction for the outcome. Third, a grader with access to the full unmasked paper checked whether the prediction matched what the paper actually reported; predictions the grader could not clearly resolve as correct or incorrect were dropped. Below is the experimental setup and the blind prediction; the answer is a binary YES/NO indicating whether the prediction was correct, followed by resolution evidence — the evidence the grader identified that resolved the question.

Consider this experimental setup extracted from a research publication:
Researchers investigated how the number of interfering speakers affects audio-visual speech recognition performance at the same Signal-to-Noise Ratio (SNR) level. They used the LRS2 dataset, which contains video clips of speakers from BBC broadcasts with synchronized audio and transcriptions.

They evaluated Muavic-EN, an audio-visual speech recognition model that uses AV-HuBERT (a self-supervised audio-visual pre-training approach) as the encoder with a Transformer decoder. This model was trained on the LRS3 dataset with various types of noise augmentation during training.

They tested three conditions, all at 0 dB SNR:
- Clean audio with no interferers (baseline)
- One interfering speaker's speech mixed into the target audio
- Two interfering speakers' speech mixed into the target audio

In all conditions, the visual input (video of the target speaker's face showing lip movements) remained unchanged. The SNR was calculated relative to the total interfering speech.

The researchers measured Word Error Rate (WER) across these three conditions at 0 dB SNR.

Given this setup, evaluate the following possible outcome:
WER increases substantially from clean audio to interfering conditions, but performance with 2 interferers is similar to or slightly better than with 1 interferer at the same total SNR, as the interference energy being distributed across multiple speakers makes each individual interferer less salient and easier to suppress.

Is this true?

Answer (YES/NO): NO